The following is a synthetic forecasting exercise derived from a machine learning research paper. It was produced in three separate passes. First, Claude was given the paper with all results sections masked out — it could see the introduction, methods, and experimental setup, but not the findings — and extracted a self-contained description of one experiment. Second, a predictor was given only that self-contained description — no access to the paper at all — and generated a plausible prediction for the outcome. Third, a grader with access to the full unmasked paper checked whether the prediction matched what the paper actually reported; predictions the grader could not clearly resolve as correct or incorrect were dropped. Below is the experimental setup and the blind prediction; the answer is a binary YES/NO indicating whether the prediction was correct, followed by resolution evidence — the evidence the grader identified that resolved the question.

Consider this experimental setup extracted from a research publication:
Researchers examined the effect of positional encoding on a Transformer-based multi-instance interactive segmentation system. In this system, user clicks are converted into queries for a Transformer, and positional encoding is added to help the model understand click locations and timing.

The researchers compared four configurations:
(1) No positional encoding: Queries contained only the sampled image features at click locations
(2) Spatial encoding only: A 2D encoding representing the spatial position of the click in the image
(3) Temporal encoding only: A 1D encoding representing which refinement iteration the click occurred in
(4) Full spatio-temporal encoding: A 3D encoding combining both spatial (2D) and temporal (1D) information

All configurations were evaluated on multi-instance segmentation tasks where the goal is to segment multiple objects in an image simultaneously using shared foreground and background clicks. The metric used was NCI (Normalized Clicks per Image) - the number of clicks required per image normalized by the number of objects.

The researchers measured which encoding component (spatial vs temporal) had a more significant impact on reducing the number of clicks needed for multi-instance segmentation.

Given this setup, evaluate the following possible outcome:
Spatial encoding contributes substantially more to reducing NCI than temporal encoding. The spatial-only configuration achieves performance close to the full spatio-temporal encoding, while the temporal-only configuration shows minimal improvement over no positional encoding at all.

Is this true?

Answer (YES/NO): NO